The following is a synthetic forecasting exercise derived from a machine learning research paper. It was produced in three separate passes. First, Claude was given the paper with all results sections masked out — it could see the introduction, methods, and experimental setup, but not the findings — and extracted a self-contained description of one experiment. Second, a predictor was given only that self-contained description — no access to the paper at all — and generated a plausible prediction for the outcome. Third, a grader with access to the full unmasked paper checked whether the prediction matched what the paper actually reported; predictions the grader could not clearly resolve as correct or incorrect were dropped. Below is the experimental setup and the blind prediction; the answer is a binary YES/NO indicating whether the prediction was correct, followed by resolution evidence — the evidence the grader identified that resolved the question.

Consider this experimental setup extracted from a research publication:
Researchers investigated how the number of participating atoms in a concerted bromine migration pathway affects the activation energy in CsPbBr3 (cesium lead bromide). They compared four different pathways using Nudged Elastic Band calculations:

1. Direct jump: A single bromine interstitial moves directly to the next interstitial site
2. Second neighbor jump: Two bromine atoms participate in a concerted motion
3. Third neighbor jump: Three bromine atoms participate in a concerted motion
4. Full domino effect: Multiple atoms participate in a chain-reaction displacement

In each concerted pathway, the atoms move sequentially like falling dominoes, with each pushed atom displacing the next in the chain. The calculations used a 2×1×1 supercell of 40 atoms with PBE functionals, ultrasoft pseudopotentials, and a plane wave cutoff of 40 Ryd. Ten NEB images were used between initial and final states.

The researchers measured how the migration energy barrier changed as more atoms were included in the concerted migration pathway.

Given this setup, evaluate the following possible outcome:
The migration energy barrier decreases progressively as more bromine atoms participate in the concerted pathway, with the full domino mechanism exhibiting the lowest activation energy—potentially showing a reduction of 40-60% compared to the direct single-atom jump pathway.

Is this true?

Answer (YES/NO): NO